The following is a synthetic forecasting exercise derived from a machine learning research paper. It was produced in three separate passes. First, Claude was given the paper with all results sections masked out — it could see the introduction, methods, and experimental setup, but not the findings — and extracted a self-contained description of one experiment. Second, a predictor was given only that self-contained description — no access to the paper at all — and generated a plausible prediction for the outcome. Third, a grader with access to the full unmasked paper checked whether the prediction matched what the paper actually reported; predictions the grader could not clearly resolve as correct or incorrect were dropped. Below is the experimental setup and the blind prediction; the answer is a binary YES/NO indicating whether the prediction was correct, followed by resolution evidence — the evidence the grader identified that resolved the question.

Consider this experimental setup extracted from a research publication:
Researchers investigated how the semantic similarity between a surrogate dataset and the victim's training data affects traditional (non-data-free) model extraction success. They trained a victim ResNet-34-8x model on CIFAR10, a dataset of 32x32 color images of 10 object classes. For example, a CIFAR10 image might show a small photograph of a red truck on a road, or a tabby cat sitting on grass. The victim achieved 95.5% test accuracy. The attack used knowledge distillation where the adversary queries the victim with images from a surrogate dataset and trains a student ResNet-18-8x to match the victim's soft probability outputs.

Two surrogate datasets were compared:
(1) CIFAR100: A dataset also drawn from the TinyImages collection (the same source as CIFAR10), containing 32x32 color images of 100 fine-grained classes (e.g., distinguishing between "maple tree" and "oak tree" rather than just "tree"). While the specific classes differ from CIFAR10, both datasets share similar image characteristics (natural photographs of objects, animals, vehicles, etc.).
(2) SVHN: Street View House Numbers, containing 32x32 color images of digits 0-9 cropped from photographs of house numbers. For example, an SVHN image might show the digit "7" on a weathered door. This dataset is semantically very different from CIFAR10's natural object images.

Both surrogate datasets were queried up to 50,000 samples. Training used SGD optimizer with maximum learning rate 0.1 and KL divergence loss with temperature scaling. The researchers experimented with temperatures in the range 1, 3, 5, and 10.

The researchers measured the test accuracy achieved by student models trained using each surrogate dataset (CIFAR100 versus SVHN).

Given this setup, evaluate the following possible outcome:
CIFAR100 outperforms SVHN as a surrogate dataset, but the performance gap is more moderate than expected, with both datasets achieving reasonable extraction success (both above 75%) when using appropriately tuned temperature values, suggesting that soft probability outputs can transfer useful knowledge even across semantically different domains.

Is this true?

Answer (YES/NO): NO